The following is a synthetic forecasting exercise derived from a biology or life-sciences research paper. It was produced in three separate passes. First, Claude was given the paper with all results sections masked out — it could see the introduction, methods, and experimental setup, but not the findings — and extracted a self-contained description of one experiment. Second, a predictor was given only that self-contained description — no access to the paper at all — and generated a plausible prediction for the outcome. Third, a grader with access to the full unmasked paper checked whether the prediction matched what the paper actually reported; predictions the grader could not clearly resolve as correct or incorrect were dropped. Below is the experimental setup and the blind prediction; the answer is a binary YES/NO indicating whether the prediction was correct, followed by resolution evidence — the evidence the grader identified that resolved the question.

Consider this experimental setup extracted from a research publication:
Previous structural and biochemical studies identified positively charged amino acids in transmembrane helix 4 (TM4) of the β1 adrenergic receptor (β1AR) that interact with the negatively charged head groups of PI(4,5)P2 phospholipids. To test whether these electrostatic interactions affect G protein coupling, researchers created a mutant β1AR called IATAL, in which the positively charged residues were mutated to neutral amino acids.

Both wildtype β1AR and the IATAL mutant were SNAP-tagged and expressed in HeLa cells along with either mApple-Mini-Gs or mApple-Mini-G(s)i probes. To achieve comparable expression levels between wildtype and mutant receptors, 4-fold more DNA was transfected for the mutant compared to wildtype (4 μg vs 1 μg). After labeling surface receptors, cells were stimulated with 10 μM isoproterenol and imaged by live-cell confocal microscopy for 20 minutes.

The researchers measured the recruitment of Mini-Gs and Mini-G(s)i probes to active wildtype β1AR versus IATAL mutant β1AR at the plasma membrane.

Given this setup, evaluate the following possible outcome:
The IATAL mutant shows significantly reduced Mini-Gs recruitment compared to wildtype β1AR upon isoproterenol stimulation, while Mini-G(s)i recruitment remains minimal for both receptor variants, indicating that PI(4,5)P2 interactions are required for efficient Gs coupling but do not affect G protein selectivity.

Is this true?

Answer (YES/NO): NO